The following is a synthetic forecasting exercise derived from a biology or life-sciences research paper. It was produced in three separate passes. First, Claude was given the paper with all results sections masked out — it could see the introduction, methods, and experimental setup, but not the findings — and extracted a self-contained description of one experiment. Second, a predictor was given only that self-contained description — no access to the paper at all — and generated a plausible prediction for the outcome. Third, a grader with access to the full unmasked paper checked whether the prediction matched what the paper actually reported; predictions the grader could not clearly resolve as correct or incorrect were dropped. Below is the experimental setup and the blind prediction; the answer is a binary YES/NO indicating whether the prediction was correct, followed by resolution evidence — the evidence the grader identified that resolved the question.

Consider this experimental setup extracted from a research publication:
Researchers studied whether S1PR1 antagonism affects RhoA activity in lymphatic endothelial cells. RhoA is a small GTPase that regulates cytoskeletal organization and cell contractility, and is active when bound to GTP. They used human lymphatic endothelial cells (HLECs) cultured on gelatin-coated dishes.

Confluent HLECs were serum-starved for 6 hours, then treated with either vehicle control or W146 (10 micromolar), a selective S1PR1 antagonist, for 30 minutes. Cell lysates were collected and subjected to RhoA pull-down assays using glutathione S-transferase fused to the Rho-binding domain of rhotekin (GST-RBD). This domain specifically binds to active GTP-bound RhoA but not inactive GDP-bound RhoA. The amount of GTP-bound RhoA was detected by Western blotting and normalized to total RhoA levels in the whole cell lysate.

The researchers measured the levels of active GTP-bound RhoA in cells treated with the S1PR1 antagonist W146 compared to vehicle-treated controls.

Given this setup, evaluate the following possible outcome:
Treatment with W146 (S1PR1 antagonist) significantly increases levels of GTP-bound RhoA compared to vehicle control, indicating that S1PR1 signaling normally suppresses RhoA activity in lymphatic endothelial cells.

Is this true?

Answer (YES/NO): YES